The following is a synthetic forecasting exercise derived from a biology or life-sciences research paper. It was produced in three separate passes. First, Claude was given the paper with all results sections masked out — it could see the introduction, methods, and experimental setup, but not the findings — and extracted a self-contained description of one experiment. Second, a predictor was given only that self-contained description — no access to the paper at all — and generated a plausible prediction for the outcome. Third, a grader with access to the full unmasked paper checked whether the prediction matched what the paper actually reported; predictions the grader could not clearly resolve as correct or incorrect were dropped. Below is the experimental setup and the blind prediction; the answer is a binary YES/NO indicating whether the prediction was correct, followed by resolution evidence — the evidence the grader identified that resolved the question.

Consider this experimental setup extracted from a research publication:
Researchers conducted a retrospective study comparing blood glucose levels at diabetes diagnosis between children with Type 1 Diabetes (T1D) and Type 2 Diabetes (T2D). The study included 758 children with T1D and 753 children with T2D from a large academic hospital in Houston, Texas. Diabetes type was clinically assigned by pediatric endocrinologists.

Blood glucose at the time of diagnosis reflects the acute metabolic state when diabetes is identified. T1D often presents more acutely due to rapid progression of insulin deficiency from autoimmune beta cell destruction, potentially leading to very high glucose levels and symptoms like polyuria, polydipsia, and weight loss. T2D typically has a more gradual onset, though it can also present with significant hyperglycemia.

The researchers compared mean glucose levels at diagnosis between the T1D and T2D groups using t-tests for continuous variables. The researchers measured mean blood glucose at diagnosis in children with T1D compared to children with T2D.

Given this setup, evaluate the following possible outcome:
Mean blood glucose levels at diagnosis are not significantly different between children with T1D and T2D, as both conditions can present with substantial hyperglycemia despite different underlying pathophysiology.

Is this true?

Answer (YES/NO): NO